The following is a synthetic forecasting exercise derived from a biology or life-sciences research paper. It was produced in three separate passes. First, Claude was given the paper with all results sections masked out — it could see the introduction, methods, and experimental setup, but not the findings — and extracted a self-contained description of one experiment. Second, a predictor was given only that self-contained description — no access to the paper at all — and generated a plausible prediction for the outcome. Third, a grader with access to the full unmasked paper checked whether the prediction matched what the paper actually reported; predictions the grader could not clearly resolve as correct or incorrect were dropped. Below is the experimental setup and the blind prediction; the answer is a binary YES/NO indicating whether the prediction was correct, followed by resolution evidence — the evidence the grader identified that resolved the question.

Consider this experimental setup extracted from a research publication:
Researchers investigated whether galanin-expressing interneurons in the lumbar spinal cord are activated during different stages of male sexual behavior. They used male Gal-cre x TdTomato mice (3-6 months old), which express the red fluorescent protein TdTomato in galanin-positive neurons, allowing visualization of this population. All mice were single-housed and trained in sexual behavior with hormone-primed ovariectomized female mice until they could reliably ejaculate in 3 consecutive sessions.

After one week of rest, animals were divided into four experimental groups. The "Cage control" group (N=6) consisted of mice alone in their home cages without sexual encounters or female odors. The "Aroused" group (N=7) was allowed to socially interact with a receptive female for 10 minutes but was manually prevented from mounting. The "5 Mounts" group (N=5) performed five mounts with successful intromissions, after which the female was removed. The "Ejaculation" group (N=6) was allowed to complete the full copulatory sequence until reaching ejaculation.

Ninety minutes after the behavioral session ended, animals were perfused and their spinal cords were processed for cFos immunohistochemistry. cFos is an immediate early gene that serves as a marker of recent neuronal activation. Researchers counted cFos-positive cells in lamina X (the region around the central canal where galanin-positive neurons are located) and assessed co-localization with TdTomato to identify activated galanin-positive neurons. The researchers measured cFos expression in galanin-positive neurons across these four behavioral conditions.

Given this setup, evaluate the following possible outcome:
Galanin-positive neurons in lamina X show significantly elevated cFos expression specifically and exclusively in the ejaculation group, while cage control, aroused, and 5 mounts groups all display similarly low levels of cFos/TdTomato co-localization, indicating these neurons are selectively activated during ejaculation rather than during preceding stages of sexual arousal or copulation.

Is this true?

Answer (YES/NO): NO